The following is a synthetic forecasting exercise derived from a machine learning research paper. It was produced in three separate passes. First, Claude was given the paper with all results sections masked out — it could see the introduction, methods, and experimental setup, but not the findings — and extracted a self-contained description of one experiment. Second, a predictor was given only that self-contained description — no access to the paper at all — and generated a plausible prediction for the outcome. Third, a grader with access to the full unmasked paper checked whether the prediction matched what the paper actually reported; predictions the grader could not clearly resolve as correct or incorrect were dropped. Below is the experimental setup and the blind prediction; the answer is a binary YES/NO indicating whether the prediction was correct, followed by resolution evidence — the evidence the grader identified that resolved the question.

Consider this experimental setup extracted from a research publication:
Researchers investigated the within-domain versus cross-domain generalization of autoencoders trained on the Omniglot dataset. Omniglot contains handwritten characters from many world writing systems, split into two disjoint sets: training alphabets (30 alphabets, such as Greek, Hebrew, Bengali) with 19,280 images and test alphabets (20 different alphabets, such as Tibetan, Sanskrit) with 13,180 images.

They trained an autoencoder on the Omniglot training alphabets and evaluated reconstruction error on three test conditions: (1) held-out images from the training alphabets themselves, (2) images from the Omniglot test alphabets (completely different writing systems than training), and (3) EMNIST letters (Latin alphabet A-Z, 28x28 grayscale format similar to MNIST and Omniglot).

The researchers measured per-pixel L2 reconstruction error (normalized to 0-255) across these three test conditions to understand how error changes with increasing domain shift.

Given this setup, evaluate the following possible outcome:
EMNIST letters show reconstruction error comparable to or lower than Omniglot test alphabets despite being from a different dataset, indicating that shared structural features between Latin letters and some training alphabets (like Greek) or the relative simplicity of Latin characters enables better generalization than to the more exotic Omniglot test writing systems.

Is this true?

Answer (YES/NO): NO